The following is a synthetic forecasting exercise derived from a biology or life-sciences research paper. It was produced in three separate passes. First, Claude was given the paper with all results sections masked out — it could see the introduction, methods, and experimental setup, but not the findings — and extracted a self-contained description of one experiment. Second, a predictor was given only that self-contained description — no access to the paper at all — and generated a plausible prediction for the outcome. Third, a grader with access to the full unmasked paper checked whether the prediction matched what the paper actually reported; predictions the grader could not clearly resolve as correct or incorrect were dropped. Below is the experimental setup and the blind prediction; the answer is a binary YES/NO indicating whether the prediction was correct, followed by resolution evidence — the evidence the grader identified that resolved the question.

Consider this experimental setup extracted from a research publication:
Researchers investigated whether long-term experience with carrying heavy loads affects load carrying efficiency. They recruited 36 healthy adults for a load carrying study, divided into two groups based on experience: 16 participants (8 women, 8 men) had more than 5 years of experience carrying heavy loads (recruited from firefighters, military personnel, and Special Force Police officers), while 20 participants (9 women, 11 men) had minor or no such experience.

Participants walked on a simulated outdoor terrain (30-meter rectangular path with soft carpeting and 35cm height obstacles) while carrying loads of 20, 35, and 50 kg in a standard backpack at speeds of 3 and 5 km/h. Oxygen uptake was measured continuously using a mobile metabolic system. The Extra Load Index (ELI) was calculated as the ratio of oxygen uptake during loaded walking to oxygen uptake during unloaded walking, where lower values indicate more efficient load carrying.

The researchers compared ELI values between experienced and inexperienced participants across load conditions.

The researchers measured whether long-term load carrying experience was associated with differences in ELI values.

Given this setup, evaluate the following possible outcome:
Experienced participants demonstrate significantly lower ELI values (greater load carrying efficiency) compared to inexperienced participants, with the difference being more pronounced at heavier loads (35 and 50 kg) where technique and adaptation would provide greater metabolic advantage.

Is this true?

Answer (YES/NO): NO